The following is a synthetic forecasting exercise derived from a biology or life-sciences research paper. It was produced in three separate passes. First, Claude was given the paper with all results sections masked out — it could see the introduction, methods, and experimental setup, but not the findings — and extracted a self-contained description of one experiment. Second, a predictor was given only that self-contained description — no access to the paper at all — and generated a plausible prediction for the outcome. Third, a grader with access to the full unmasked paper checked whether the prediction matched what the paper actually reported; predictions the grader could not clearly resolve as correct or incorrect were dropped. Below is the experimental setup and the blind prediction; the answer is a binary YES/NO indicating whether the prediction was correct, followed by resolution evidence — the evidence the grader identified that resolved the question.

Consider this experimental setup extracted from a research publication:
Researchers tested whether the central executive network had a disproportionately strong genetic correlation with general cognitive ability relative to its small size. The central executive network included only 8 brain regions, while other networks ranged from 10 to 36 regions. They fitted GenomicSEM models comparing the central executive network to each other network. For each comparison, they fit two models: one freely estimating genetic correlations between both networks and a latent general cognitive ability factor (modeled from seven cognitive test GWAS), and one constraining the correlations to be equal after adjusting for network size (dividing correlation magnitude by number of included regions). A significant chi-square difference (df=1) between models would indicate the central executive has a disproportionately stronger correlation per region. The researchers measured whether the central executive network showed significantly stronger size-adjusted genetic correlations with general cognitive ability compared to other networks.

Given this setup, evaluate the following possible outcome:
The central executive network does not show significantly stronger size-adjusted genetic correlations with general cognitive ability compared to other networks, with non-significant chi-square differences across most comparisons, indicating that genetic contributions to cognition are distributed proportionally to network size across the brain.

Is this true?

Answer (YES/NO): YES